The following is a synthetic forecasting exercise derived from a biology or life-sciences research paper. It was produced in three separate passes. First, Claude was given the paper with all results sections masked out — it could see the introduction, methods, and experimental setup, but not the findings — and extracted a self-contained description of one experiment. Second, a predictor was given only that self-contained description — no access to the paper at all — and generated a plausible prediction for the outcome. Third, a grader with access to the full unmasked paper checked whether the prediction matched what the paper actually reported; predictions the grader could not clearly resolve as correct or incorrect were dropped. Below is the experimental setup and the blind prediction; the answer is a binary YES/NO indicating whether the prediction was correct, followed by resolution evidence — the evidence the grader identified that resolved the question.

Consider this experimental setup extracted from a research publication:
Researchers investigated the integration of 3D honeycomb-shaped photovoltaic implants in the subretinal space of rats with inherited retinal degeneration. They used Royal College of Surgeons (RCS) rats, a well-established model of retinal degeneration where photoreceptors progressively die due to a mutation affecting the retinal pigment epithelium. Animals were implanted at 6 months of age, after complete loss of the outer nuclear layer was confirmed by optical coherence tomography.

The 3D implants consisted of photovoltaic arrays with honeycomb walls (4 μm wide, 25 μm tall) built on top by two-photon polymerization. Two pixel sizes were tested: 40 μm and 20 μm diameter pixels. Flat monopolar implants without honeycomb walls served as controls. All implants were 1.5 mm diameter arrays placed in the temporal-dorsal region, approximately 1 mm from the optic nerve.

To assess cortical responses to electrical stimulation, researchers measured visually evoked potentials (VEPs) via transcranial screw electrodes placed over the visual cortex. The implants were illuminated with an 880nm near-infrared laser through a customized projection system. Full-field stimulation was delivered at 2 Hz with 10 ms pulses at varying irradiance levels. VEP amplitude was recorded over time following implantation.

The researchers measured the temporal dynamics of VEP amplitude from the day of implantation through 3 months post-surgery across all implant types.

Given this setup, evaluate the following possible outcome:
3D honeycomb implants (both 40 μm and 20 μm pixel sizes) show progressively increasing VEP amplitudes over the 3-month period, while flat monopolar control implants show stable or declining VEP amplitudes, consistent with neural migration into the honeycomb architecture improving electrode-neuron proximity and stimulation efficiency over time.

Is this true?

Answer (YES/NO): NO